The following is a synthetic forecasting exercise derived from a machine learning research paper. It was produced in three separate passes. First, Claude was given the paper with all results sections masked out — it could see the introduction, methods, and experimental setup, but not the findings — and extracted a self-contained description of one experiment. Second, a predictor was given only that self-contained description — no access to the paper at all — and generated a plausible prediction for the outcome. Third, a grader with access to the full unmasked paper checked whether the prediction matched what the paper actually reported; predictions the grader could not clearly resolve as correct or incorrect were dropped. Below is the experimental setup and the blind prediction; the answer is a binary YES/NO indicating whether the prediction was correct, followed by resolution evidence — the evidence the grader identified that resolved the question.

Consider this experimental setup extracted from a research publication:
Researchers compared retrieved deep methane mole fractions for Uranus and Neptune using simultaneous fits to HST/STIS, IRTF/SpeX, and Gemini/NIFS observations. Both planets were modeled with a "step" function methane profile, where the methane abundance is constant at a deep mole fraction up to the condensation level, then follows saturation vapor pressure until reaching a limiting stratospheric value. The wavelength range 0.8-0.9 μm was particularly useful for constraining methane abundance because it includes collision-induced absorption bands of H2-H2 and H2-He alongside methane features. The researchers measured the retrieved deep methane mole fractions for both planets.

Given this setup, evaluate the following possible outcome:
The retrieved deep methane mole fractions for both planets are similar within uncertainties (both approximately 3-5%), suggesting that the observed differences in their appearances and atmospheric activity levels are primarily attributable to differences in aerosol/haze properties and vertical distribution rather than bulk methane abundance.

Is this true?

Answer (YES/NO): NO